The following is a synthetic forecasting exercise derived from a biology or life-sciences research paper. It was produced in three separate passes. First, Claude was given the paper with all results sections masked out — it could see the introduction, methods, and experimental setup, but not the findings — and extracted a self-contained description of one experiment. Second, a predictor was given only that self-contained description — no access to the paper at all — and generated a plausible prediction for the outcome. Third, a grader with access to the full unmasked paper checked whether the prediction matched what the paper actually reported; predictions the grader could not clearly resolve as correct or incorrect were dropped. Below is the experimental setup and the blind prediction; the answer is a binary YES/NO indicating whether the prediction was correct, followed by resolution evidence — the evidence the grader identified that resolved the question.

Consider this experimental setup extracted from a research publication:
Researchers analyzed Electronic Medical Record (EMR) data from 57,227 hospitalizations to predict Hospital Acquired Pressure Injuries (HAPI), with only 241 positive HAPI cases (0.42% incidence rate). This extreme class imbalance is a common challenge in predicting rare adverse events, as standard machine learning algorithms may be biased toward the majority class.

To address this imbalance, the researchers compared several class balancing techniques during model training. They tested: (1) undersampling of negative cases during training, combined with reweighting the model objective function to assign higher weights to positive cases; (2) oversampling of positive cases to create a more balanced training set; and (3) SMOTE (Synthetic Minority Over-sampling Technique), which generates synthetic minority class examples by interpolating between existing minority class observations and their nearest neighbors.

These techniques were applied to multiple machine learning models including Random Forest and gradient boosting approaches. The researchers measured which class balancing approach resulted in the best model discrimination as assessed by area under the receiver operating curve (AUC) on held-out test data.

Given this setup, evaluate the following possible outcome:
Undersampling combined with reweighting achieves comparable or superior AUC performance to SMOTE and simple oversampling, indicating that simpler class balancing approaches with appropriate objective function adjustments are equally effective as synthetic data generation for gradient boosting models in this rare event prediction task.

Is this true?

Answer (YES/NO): NO